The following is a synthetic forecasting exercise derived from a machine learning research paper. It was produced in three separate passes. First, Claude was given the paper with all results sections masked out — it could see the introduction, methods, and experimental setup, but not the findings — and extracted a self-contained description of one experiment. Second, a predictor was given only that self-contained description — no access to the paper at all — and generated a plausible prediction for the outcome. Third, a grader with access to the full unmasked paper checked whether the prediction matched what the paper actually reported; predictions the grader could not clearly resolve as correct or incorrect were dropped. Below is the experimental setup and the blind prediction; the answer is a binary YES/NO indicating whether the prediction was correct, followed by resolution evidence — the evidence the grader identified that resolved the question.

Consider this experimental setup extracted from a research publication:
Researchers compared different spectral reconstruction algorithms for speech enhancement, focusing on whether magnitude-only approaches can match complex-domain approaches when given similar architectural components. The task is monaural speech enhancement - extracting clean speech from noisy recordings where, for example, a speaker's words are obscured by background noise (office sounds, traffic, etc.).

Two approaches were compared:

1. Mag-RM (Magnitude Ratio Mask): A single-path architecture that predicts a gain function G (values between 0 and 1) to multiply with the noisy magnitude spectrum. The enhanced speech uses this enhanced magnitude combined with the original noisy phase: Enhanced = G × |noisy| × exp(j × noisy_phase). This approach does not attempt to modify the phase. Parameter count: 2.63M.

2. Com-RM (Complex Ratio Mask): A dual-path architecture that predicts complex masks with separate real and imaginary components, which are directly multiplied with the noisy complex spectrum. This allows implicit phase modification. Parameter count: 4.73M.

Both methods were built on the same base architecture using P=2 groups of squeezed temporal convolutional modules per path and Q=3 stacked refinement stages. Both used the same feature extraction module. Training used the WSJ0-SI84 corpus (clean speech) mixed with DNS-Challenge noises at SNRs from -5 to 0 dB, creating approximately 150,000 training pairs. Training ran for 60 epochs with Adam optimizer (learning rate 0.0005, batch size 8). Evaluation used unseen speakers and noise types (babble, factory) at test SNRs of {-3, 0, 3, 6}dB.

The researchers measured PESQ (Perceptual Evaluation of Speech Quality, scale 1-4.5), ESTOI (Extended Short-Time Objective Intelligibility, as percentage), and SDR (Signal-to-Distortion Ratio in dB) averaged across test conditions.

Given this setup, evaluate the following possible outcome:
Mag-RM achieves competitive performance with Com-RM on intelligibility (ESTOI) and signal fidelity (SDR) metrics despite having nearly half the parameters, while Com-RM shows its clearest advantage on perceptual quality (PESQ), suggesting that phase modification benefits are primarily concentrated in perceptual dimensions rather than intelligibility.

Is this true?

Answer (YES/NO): NO